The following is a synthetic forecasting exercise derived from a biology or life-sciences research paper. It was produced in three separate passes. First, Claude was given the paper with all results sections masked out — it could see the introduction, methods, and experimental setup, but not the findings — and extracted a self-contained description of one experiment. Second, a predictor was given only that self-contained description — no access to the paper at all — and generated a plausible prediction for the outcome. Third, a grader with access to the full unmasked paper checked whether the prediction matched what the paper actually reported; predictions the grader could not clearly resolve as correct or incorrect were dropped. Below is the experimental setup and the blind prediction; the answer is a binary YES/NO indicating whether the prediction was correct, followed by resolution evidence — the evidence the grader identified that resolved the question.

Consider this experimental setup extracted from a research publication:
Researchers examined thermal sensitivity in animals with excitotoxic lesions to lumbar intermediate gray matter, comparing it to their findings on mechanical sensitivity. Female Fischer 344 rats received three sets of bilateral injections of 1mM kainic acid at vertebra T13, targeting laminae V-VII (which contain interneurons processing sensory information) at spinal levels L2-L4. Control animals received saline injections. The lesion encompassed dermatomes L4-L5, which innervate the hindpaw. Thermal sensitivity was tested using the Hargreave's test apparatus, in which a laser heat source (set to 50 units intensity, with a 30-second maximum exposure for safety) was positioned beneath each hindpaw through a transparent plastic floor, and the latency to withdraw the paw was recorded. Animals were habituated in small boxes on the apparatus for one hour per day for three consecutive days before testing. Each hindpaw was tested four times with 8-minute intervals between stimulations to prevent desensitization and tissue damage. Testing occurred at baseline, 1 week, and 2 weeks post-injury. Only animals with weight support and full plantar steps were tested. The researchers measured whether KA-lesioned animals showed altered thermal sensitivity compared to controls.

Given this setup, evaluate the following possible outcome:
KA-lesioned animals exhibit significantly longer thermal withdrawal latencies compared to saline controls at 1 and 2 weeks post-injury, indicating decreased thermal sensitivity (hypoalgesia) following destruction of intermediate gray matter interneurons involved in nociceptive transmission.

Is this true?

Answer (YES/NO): NO